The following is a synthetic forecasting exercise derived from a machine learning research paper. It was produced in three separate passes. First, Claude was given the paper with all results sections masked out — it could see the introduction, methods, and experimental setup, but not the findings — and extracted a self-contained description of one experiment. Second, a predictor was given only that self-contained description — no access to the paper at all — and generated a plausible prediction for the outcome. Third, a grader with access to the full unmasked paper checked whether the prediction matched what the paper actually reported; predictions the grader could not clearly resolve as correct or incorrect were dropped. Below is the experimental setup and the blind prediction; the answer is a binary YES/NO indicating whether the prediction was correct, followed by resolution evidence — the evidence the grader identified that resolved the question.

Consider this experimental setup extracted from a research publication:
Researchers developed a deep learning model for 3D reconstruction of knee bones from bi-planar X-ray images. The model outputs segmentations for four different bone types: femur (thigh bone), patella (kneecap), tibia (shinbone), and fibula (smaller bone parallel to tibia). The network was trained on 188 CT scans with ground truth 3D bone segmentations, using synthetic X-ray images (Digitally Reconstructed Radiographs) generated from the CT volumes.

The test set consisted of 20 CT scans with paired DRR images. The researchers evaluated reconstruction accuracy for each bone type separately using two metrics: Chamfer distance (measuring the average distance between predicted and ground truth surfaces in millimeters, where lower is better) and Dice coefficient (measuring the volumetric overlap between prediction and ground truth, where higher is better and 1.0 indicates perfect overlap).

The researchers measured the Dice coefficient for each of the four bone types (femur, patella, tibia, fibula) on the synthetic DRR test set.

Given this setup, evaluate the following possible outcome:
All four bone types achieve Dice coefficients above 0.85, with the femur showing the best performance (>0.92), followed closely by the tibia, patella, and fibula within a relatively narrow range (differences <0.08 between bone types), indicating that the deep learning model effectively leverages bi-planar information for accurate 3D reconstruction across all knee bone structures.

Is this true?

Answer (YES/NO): NO